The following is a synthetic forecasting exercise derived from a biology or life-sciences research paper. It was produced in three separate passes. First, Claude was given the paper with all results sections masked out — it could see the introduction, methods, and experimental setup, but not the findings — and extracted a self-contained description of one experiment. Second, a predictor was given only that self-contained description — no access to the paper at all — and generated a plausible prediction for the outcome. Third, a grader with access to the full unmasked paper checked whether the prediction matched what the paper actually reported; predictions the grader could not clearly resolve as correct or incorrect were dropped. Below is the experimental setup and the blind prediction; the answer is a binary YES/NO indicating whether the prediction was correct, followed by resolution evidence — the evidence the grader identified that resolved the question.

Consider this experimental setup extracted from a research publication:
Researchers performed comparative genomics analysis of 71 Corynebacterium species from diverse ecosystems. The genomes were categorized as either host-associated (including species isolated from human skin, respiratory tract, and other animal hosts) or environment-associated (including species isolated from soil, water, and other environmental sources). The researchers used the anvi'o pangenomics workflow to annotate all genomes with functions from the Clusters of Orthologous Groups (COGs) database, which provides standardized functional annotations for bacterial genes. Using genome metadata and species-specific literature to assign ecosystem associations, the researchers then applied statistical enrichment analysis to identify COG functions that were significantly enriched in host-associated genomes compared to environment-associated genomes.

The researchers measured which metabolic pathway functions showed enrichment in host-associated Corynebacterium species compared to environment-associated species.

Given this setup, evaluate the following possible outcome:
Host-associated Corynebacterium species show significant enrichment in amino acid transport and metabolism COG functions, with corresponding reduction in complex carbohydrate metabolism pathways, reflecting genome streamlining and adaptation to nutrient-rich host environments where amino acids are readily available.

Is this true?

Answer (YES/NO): NO